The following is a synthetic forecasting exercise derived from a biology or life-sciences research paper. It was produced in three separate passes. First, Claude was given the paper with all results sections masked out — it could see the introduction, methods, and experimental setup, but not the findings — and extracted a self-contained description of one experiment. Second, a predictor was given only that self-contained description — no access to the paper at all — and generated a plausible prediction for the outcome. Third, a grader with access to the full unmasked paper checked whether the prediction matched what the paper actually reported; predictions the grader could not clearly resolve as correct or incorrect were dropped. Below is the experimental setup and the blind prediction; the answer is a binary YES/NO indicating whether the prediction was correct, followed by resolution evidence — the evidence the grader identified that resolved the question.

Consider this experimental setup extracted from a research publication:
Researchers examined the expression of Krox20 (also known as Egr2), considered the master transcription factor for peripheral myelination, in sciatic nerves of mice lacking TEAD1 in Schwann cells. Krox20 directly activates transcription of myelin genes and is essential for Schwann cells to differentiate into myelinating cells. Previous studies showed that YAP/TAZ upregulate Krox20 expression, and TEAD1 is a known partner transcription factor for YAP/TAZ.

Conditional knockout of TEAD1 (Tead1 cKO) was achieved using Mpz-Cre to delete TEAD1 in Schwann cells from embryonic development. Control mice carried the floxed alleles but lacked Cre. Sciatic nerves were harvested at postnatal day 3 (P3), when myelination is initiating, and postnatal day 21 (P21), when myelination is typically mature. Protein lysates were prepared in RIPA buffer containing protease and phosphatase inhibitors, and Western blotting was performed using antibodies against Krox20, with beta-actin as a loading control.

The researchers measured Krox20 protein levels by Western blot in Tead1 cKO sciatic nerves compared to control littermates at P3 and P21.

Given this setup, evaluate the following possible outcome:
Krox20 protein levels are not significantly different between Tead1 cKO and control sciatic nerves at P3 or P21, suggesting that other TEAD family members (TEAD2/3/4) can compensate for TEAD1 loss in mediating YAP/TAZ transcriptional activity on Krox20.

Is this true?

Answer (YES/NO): NO